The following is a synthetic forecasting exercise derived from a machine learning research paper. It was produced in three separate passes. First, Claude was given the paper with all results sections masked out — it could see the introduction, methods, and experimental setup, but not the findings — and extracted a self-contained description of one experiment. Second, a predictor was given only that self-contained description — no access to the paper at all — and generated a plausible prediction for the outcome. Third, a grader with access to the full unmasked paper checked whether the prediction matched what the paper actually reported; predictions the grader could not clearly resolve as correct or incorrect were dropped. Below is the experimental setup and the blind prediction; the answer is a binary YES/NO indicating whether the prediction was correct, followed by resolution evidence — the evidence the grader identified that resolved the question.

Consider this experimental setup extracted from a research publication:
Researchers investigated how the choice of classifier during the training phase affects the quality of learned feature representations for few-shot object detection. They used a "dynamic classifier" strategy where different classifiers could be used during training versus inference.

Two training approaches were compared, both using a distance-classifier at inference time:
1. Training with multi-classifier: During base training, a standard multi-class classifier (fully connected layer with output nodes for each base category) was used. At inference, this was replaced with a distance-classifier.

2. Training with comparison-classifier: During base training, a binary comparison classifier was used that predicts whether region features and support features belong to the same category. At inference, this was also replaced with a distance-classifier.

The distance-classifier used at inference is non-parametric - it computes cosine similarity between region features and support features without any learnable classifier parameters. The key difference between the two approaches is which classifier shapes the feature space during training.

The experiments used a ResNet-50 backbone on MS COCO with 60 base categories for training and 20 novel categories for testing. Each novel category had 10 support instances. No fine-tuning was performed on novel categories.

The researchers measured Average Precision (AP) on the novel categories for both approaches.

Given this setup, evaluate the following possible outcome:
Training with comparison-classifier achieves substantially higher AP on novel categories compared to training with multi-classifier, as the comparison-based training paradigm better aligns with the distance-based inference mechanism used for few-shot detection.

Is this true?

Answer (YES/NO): YES